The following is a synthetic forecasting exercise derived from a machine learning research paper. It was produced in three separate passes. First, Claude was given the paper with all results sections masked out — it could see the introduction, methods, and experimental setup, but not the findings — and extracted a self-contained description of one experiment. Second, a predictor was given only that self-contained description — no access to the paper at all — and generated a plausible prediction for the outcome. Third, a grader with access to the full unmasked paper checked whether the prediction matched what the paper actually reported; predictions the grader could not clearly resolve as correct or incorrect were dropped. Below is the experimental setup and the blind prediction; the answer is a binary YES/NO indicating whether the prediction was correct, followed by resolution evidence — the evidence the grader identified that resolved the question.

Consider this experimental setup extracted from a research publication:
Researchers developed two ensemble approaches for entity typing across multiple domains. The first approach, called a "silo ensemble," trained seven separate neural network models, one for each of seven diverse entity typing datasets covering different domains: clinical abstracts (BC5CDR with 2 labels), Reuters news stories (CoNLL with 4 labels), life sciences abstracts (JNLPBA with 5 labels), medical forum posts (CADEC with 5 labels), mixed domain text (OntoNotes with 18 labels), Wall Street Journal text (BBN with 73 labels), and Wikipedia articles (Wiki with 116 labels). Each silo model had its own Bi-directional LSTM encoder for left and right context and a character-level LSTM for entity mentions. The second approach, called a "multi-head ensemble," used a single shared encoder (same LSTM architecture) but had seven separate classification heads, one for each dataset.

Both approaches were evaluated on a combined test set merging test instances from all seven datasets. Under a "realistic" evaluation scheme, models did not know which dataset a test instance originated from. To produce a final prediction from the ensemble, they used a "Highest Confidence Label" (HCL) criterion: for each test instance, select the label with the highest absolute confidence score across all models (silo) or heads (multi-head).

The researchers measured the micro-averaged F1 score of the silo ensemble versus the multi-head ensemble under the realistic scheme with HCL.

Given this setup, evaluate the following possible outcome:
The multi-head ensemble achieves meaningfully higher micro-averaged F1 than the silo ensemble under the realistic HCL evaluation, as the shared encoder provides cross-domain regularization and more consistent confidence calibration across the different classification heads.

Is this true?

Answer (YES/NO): NO